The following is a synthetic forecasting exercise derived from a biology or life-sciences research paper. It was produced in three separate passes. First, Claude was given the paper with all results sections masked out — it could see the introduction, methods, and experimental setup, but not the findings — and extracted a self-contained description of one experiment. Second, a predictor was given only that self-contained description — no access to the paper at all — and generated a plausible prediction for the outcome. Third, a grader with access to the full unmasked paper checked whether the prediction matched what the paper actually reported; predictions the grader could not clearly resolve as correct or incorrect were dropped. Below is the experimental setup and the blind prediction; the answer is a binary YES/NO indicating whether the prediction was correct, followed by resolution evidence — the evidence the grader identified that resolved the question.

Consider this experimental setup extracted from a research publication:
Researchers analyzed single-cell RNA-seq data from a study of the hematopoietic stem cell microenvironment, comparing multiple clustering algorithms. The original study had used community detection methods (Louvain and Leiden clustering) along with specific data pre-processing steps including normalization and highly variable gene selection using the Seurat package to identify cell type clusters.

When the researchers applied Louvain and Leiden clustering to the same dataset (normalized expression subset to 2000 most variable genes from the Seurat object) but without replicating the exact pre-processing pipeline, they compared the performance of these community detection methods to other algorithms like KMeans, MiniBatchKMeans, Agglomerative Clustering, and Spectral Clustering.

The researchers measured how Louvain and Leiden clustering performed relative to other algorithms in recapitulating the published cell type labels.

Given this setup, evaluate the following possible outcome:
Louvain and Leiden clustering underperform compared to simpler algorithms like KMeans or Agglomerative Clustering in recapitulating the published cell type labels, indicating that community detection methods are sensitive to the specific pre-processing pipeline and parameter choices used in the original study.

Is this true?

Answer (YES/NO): YES